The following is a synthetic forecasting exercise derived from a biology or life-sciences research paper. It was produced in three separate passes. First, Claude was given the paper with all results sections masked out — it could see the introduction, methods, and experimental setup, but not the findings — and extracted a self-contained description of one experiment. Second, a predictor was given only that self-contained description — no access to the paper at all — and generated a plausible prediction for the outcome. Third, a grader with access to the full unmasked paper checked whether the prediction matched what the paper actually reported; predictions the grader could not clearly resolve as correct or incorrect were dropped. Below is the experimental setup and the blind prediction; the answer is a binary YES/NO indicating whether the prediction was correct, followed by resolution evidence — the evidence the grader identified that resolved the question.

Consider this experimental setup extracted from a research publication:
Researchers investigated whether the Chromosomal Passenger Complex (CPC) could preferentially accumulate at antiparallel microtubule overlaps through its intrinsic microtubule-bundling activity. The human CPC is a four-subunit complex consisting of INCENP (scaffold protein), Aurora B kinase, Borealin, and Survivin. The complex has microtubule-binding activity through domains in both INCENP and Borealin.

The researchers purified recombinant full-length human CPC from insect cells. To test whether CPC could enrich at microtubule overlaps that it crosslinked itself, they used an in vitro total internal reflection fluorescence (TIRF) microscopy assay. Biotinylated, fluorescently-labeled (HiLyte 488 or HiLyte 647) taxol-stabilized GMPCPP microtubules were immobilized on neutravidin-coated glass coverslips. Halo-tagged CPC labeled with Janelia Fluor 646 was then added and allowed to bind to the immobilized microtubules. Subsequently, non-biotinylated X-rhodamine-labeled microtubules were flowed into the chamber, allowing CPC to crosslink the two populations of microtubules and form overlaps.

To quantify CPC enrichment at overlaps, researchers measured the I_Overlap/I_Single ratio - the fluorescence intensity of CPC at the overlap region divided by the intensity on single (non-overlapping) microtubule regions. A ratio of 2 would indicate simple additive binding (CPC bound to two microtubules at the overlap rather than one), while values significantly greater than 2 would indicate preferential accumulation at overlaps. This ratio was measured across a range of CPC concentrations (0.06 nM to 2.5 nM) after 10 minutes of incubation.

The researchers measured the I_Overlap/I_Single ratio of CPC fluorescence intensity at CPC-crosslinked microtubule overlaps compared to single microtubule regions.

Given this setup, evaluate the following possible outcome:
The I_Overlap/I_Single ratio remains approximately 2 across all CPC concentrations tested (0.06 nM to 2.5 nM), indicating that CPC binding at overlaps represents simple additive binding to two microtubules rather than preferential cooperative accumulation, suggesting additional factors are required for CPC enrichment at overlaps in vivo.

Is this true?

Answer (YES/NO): YES